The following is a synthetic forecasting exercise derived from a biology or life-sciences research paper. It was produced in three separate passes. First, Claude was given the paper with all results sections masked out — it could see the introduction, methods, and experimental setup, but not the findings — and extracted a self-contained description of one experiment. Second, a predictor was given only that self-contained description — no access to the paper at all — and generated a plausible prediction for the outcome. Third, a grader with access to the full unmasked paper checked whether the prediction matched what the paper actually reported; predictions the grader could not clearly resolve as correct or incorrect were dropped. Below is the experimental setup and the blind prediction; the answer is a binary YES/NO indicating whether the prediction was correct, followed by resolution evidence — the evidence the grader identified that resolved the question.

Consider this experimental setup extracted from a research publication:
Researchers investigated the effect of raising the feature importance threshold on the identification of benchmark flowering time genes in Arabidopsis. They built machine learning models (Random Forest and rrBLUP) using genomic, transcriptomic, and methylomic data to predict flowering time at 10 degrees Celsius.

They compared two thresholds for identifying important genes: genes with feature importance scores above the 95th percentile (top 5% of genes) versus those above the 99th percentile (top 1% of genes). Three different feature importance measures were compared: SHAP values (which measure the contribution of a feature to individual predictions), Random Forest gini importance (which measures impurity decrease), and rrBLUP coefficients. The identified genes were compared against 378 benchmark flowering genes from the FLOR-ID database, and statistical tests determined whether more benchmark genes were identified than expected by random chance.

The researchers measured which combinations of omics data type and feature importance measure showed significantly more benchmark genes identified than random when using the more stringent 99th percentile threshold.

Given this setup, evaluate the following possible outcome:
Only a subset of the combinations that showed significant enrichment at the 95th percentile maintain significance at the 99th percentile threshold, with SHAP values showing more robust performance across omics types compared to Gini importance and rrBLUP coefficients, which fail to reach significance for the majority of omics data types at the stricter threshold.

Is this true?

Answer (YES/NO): NO